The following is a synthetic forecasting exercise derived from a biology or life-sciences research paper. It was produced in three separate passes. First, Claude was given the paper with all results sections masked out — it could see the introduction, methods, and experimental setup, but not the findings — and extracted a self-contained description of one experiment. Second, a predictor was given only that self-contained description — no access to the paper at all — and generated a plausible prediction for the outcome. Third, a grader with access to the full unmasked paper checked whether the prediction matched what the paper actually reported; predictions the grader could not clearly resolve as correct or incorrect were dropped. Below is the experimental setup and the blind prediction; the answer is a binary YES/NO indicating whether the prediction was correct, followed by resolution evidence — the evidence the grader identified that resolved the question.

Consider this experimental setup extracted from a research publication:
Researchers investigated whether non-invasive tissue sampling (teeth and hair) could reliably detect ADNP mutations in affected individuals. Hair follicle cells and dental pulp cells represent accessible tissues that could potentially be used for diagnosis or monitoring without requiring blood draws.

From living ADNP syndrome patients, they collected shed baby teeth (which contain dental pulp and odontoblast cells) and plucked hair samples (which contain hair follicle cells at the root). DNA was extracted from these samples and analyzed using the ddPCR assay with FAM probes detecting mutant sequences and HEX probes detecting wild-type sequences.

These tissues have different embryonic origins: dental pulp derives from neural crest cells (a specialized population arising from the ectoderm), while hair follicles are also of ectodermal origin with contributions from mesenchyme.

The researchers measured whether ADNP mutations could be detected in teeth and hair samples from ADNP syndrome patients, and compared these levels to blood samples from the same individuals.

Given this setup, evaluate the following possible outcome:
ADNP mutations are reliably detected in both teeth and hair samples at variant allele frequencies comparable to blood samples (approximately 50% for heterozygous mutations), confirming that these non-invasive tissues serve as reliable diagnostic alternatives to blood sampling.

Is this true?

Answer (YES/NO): NO